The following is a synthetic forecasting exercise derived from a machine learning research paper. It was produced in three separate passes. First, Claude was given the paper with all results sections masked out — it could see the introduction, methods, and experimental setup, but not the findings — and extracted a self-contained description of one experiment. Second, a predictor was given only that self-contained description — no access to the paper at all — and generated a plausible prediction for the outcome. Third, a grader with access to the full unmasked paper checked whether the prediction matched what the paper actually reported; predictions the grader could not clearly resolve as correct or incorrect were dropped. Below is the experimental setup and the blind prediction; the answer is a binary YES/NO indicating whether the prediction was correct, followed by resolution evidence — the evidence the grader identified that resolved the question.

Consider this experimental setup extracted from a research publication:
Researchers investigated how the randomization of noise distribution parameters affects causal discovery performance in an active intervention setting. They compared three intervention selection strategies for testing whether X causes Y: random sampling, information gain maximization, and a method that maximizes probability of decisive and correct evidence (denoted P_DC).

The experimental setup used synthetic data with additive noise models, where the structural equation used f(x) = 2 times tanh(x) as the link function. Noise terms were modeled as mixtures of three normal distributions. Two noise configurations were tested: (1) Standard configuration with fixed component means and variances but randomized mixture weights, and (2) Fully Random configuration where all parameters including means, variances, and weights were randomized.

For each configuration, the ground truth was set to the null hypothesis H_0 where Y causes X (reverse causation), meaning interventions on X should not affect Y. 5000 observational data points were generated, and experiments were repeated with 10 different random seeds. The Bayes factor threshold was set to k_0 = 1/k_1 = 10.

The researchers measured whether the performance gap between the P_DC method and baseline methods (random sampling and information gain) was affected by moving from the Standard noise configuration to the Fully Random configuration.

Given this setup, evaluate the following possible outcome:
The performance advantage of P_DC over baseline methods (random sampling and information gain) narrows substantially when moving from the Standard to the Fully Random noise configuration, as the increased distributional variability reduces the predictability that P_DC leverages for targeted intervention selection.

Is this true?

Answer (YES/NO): YES